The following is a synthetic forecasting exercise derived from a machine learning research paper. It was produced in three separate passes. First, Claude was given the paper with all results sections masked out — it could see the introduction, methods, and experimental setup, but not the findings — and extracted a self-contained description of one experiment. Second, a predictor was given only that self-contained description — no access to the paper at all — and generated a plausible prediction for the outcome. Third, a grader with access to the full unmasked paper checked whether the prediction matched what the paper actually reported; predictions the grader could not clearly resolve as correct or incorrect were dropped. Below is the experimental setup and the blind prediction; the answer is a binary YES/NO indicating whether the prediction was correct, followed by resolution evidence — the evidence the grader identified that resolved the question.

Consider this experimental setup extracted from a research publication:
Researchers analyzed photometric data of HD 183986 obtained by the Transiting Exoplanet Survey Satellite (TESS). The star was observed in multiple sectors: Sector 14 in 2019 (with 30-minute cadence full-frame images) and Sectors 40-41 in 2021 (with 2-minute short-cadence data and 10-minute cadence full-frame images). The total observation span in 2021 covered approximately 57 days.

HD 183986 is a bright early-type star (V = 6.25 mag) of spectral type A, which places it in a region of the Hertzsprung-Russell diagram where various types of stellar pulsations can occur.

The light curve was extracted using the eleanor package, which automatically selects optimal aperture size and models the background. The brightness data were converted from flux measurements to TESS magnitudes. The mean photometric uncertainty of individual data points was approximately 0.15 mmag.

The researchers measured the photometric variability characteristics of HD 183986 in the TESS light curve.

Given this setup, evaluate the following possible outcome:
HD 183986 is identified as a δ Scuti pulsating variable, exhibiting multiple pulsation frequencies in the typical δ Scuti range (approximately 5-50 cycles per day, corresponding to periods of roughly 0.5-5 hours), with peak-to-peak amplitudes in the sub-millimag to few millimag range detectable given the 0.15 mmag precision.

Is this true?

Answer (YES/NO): YES